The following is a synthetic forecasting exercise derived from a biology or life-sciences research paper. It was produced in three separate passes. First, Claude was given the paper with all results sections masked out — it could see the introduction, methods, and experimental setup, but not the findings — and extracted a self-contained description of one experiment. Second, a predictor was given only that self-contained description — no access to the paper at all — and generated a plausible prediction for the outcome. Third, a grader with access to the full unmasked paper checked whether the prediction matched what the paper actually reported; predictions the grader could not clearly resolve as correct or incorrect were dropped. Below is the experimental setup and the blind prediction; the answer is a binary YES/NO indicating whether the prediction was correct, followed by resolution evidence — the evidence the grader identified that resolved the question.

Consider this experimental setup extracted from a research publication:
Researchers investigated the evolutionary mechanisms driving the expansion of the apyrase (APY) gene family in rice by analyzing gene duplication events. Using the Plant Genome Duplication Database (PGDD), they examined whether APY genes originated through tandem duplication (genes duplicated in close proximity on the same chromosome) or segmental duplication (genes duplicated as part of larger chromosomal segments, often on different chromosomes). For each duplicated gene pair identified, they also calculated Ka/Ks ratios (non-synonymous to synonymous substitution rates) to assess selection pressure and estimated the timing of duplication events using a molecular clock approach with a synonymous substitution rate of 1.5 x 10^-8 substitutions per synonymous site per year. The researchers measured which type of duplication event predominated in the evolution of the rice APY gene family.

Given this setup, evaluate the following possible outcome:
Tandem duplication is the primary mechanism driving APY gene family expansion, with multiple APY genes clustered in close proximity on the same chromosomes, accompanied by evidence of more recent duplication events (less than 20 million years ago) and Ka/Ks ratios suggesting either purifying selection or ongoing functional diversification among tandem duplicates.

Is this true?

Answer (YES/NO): NO